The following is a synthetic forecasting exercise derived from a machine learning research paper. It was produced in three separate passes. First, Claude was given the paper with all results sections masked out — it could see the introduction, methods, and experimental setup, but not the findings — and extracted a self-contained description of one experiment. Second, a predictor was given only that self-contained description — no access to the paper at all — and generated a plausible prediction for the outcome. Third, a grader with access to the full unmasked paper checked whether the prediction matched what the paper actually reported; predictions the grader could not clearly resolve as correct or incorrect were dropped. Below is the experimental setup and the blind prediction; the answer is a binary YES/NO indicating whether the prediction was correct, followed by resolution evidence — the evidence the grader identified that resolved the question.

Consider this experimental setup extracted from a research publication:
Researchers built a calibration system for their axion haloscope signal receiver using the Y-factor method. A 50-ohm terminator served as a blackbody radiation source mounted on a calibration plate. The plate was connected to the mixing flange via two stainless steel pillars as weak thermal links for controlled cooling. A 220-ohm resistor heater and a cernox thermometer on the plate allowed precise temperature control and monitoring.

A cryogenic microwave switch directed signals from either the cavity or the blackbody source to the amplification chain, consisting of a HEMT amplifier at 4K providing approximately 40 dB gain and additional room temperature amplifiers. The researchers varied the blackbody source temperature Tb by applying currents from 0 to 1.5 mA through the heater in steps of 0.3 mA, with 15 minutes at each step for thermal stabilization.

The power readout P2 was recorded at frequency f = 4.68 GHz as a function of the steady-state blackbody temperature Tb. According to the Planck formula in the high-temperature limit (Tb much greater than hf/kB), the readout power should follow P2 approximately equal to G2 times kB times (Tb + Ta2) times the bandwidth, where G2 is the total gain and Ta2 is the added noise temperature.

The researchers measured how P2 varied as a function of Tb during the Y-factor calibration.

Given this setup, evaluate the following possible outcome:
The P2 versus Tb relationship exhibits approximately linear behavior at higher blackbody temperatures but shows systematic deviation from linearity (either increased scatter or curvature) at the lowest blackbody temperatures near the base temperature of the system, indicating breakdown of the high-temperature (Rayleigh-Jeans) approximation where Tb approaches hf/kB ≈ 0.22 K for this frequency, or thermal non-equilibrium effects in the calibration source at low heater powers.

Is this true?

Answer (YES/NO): NO